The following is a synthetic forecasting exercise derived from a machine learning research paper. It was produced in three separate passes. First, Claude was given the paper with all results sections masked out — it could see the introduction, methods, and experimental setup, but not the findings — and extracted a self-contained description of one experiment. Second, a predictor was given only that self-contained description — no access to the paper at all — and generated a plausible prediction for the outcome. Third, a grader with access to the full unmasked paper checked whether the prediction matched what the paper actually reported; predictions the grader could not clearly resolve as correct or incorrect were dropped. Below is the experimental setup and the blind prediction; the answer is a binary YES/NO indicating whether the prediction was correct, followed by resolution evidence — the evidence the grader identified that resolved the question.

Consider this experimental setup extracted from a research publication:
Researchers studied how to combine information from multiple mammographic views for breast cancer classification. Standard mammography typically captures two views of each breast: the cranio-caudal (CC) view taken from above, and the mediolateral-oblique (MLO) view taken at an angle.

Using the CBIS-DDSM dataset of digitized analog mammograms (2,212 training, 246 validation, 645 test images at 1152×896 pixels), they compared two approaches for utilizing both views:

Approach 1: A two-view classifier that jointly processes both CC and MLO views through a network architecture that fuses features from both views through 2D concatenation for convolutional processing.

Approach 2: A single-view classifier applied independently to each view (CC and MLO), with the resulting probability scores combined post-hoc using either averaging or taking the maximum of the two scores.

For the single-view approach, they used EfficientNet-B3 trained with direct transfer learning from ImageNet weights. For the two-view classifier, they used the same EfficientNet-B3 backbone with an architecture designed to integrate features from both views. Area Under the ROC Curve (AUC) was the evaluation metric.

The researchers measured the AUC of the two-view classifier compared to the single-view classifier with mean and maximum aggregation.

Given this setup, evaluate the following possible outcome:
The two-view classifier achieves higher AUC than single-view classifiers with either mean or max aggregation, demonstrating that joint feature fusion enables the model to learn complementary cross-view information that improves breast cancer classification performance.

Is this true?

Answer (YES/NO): YES